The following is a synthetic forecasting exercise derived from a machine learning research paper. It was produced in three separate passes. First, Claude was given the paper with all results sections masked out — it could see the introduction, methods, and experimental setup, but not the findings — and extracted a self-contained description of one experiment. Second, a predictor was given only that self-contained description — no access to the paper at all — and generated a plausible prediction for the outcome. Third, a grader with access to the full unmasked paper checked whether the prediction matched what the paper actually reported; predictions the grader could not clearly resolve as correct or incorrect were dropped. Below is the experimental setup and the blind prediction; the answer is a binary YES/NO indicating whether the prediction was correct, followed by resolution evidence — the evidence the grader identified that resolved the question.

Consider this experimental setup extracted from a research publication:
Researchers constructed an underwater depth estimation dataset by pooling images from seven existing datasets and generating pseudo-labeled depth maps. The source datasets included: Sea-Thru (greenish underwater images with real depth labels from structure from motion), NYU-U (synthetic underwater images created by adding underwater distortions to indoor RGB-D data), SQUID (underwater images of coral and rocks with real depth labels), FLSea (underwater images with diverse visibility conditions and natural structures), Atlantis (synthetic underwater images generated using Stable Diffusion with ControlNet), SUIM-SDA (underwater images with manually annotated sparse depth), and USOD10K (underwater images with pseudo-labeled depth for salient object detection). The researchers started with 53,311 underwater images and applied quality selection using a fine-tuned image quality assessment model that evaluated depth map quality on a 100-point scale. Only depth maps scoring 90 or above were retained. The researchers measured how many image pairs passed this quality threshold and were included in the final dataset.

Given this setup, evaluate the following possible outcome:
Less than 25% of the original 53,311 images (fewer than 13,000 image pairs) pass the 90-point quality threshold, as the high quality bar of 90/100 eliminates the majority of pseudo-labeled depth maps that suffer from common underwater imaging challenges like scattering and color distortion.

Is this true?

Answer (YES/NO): NO